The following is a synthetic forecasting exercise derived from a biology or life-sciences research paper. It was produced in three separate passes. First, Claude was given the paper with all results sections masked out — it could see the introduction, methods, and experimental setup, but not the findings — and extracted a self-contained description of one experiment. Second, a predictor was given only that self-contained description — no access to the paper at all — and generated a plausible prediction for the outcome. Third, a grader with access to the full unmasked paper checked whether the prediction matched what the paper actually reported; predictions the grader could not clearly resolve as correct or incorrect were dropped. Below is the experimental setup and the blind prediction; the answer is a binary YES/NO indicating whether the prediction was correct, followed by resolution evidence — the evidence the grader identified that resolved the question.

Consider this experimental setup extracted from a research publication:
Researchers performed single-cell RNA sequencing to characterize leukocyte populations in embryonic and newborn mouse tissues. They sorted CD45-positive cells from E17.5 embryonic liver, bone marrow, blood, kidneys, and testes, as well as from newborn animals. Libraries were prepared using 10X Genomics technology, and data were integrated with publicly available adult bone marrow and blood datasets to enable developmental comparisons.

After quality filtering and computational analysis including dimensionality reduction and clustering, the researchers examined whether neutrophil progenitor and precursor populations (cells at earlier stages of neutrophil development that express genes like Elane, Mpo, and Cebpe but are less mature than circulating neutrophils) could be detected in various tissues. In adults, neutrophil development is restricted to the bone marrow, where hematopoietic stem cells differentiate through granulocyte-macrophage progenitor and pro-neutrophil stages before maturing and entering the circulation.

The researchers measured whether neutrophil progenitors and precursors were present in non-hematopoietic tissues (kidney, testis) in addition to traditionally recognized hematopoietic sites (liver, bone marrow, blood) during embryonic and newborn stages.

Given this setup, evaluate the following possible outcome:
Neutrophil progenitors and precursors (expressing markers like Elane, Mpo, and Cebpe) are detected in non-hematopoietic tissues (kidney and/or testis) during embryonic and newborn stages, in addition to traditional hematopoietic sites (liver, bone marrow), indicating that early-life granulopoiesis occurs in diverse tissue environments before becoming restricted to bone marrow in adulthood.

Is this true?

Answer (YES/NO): YES